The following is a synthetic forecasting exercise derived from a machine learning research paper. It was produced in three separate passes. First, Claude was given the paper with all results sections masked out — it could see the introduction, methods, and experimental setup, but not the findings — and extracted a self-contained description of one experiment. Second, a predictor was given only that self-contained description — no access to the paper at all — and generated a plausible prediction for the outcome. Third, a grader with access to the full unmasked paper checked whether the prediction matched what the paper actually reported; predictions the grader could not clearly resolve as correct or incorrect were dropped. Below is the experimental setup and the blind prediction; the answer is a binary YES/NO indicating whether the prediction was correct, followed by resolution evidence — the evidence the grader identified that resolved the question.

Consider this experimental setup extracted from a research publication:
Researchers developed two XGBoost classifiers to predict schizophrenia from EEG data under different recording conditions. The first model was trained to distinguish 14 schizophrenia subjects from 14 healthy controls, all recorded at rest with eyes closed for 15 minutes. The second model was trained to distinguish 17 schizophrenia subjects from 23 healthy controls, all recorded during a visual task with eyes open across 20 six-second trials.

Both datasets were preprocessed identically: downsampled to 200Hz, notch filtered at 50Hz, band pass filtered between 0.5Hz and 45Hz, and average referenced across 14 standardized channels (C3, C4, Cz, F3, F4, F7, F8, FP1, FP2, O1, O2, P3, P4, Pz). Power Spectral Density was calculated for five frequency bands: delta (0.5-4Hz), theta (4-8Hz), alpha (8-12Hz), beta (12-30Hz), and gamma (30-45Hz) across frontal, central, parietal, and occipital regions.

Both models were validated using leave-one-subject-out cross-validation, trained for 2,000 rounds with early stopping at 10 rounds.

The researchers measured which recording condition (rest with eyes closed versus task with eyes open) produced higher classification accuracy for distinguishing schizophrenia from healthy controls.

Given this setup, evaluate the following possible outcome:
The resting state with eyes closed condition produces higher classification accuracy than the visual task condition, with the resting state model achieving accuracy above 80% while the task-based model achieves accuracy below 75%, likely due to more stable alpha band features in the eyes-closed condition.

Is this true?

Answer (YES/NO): NO